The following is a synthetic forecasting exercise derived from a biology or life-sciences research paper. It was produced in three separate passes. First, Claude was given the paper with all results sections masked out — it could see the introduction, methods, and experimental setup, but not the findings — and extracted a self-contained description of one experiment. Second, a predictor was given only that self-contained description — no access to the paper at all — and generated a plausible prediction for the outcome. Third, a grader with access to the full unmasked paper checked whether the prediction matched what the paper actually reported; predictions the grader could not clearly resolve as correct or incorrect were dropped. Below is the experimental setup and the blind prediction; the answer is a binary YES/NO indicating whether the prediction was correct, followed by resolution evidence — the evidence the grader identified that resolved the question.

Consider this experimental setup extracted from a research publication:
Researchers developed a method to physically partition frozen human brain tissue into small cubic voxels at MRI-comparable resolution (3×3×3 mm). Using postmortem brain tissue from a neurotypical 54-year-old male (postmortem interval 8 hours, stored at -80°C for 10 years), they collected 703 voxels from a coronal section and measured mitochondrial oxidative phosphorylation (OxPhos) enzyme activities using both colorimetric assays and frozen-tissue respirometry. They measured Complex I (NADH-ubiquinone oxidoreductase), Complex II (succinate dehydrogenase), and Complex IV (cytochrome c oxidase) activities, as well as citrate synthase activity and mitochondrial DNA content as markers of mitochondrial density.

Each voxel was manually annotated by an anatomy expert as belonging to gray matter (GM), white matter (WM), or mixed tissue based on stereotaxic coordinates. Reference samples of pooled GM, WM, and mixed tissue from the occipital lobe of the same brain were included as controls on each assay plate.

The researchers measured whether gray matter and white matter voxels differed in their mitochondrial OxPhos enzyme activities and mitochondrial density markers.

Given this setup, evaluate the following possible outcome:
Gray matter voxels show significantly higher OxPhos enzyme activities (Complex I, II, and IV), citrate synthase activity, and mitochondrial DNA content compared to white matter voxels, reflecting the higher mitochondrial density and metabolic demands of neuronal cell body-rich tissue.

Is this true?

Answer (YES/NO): YES